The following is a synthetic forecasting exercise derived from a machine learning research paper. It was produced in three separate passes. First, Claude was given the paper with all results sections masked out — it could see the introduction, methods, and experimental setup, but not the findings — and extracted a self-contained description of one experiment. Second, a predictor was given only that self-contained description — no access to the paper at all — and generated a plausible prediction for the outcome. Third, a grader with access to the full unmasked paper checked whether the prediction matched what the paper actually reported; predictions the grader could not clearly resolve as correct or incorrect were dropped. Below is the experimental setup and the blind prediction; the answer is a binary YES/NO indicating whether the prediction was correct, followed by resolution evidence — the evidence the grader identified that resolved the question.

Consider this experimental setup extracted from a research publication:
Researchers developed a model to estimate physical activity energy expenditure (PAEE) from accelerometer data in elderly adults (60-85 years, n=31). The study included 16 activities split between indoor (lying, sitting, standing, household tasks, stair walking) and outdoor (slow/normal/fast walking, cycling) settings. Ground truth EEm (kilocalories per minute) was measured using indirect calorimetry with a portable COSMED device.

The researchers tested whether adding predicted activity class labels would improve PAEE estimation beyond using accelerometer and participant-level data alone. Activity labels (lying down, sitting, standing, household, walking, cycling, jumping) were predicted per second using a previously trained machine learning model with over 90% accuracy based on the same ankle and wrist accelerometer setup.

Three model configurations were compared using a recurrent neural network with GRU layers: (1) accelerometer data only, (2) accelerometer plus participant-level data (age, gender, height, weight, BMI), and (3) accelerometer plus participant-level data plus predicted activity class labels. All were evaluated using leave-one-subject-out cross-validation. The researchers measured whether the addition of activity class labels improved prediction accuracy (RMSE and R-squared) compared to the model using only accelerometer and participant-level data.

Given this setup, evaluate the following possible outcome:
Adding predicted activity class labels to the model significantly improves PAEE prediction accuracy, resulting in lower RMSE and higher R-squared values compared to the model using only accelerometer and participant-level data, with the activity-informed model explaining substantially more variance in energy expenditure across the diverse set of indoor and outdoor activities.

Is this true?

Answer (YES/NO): NO